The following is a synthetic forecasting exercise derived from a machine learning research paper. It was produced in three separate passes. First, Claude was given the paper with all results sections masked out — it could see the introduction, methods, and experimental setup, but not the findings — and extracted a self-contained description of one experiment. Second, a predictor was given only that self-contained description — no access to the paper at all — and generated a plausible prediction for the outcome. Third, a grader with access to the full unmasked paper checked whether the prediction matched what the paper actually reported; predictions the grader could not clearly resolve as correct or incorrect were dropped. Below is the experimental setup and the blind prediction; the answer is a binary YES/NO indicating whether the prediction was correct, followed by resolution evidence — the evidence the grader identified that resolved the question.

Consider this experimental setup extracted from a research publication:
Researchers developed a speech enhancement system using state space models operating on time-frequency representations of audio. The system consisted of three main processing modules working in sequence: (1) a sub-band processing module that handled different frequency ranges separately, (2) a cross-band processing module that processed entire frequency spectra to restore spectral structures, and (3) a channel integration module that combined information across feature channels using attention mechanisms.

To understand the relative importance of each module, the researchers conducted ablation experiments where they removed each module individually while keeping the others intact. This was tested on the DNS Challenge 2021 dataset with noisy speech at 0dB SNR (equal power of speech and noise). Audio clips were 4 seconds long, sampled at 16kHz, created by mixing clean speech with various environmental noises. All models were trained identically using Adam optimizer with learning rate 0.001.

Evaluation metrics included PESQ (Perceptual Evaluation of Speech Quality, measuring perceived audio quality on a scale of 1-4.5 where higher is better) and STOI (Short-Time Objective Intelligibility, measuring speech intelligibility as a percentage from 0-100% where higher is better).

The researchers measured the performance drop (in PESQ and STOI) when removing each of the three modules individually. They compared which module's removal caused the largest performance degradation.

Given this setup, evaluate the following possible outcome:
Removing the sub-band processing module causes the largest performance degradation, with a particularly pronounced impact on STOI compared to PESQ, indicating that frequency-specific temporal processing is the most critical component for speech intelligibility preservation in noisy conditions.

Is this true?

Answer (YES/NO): NO